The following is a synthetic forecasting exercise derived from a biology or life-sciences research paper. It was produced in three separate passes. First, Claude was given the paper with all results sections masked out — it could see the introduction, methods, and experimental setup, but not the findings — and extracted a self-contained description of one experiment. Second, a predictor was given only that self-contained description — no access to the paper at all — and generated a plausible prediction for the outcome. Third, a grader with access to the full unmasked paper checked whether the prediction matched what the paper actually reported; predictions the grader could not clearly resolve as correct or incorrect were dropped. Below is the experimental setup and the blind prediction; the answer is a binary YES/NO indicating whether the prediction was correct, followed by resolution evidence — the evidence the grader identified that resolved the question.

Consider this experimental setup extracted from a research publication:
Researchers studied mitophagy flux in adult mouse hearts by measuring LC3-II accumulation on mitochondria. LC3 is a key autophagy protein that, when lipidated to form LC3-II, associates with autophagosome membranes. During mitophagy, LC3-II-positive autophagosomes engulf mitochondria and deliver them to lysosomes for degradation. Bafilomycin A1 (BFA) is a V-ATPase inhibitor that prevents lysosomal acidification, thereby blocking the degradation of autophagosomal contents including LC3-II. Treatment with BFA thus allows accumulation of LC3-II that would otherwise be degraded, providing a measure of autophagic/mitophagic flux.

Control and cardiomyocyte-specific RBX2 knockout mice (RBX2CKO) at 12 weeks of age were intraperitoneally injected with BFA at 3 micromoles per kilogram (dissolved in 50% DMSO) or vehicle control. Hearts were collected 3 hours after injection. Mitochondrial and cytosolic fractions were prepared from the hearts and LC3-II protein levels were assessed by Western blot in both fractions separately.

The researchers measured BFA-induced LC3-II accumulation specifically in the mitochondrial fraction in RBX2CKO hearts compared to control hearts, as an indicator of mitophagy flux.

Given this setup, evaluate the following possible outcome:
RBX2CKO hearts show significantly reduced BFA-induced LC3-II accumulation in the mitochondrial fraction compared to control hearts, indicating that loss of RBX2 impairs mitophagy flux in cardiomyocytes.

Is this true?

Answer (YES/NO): YES